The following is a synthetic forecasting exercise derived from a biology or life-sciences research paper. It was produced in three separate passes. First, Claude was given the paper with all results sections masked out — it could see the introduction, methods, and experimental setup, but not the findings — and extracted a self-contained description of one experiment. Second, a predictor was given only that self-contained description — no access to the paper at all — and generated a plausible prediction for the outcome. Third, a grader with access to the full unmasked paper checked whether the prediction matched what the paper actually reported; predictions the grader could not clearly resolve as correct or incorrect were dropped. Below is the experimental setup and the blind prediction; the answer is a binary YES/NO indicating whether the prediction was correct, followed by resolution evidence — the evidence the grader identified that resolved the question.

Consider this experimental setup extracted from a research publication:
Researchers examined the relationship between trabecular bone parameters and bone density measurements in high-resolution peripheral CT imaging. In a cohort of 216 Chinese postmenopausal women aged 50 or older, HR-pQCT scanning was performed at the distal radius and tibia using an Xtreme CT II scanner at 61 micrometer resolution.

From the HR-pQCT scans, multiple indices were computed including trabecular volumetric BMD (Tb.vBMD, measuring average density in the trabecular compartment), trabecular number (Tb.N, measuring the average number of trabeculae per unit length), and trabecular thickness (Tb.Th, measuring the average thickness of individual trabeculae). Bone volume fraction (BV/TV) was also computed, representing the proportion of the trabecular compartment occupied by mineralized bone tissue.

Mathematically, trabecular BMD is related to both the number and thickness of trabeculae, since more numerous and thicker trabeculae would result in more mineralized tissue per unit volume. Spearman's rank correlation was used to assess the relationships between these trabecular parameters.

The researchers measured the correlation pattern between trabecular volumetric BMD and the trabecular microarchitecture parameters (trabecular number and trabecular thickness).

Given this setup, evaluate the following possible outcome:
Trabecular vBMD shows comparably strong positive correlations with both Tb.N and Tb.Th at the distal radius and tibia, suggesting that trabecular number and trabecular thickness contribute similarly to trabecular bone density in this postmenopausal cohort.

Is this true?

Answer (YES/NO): NO